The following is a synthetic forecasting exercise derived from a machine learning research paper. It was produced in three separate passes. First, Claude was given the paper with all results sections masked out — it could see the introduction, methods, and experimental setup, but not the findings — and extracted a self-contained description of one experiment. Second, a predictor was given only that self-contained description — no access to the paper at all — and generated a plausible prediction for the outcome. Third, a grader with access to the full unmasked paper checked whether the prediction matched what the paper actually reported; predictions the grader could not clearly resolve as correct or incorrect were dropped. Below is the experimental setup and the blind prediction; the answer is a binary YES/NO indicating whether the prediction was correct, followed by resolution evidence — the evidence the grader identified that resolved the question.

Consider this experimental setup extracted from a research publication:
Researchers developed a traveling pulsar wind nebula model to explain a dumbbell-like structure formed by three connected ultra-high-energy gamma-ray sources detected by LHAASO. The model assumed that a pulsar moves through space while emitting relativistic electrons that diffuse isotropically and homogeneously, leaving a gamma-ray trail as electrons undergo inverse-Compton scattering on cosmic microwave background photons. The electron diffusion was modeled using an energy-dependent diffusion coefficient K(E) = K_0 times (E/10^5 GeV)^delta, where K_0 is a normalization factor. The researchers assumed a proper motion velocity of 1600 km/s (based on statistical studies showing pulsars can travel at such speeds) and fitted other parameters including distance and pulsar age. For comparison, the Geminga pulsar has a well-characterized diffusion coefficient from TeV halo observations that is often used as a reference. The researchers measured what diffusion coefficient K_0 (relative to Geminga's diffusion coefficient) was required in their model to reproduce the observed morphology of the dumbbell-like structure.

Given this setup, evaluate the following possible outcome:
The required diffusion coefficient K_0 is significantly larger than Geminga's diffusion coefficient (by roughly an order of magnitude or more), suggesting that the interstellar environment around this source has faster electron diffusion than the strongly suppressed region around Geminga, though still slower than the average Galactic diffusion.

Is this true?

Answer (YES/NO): NO